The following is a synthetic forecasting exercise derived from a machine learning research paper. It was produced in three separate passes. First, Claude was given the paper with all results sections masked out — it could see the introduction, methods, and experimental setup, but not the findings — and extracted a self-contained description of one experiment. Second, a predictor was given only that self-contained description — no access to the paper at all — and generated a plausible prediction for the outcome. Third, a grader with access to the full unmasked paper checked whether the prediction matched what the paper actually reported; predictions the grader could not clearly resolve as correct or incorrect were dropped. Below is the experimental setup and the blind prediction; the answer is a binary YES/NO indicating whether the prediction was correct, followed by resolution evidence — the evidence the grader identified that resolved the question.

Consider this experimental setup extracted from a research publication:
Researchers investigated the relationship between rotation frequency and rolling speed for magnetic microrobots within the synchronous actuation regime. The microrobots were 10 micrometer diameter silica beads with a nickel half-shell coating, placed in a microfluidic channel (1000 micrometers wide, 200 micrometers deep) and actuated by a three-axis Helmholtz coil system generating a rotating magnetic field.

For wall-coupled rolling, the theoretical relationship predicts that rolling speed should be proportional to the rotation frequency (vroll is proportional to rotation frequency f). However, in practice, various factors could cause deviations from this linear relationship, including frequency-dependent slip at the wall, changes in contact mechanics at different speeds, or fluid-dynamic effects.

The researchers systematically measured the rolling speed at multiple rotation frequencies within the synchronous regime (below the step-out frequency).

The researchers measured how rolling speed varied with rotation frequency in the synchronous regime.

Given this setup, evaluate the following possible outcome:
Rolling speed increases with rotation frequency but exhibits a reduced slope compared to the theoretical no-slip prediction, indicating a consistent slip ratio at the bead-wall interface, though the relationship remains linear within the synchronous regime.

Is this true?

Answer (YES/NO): NO